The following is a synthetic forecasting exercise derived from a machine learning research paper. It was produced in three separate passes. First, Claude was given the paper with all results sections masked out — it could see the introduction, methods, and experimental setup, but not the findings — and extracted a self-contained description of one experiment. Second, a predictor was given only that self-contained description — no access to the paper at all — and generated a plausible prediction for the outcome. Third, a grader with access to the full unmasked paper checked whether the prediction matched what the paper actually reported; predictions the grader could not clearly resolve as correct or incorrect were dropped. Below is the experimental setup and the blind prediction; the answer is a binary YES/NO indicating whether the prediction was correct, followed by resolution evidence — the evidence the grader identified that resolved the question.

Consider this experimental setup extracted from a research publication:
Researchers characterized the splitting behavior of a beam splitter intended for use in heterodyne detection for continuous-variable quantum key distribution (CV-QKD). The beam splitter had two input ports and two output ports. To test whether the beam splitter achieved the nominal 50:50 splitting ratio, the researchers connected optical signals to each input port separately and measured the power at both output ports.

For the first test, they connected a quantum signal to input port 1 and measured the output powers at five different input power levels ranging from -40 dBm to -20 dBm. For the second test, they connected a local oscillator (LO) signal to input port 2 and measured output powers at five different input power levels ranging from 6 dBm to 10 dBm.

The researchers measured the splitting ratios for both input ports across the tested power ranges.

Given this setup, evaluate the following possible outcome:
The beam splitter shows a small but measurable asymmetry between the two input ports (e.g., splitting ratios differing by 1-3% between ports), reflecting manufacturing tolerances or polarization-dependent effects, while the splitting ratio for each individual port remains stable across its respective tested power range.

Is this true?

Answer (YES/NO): NO